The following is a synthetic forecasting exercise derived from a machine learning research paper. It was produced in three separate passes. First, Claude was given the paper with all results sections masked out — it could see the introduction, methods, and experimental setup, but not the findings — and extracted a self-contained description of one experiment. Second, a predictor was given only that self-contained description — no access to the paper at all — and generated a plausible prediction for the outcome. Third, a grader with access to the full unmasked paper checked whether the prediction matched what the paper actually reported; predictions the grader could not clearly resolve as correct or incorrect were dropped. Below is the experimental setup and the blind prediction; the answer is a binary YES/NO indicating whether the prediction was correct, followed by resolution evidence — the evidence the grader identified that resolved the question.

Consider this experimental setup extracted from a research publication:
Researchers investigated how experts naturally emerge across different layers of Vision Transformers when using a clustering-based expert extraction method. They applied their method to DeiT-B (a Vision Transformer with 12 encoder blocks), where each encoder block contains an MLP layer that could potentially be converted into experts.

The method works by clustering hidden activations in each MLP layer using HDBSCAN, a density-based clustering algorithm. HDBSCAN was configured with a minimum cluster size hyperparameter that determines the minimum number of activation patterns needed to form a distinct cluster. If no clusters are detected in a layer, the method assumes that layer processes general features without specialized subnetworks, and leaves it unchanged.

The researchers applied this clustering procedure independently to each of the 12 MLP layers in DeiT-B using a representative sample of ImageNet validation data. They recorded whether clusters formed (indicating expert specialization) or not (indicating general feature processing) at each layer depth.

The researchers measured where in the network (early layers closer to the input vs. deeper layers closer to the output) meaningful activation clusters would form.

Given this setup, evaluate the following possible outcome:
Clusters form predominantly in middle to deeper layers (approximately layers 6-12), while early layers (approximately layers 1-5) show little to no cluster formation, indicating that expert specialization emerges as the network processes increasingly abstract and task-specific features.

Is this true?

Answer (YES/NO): YES